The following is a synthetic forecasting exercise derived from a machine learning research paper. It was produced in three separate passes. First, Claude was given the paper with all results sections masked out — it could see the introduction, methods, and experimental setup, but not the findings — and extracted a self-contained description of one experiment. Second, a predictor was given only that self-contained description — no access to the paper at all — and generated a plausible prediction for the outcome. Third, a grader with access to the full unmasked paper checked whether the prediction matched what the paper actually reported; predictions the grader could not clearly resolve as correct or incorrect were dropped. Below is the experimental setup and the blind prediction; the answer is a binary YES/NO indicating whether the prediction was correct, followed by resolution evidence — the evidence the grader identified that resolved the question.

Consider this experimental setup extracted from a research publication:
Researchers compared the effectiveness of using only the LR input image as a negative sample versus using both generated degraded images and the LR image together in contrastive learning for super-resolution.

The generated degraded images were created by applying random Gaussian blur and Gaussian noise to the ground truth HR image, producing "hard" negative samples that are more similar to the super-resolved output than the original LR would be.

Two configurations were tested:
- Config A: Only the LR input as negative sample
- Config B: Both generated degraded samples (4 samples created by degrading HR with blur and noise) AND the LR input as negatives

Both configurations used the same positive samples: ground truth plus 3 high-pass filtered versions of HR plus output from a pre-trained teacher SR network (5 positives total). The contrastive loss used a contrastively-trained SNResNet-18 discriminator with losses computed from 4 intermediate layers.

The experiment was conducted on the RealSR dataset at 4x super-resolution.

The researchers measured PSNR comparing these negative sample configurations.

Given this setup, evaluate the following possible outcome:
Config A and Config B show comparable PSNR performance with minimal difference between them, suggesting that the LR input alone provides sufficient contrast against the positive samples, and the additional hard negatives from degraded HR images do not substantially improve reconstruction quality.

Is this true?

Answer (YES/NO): NO